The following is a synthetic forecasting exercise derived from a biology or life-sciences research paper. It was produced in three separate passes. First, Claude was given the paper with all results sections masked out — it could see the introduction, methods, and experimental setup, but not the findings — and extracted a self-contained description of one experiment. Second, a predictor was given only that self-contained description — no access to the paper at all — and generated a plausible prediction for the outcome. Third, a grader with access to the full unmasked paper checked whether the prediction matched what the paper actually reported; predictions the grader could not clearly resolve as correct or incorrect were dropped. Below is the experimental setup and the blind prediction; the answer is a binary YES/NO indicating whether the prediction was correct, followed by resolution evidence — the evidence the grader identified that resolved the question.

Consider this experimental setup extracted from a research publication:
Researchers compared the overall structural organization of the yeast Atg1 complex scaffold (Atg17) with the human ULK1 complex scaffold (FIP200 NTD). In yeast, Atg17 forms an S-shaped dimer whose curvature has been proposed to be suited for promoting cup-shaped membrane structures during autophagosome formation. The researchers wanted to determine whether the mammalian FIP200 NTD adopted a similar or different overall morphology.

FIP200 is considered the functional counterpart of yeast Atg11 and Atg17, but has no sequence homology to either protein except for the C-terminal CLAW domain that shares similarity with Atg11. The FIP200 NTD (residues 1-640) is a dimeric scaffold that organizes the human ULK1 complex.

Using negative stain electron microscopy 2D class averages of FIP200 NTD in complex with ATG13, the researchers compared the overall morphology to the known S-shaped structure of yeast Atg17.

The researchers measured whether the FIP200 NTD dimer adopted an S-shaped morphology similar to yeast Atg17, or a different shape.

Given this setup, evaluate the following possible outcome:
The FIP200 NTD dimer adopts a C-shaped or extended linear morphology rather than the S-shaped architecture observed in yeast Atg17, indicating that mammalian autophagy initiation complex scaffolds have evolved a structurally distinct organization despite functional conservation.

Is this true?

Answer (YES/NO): YES